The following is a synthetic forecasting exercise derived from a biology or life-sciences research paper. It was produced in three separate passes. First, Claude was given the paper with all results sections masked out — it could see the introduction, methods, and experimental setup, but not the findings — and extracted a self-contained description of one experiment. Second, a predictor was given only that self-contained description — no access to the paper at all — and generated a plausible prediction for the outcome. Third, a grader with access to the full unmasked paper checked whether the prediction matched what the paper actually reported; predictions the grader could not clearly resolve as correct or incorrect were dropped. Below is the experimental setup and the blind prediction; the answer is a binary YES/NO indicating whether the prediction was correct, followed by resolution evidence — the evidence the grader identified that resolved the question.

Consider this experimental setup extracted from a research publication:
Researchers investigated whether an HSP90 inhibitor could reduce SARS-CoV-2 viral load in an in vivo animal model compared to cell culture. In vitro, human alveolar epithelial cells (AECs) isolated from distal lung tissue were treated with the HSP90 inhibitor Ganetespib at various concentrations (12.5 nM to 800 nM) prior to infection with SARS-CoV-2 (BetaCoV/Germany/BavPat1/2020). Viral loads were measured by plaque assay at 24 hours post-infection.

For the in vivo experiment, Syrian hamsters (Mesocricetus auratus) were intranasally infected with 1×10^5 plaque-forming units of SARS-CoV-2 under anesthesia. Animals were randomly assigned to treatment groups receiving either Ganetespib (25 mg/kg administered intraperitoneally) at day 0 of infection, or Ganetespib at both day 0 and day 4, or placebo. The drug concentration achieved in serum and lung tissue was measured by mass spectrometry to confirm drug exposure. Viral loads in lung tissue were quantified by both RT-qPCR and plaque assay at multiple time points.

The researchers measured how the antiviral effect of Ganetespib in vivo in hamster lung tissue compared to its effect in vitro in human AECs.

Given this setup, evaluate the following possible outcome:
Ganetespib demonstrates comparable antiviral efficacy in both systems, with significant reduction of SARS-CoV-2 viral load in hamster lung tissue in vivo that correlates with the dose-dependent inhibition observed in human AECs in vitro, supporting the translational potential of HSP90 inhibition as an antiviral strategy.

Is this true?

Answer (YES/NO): NO